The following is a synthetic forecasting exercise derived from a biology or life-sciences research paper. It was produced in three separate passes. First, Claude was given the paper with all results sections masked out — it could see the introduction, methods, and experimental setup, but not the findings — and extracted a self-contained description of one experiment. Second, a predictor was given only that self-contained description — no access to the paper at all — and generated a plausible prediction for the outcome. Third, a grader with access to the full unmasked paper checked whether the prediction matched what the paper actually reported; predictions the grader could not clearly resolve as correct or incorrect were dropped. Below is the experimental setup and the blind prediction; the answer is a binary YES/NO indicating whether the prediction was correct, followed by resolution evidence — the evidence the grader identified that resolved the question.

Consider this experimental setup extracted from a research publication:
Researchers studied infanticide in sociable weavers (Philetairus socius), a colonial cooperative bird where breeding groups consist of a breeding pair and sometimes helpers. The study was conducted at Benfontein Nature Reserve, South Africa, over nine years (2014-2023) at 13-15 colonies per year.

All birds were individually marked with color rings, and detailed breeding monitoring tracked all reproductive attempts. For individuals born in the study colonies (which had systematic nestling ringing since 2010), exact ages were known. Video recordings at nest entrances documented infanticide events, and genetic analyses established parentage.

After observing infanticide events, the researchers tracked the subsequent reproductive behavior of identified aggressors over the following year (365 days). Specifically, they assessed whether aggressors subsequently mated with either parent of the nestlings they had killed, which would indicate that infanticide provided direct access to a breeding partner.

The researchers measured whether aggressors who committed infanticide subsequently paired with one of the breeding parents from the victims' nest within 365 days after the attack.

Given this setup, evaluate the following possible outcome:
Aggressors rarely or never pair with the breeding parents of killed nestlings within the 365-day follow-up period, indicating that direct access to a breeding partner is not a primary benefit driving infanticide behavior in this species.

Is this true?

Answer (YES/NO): YES